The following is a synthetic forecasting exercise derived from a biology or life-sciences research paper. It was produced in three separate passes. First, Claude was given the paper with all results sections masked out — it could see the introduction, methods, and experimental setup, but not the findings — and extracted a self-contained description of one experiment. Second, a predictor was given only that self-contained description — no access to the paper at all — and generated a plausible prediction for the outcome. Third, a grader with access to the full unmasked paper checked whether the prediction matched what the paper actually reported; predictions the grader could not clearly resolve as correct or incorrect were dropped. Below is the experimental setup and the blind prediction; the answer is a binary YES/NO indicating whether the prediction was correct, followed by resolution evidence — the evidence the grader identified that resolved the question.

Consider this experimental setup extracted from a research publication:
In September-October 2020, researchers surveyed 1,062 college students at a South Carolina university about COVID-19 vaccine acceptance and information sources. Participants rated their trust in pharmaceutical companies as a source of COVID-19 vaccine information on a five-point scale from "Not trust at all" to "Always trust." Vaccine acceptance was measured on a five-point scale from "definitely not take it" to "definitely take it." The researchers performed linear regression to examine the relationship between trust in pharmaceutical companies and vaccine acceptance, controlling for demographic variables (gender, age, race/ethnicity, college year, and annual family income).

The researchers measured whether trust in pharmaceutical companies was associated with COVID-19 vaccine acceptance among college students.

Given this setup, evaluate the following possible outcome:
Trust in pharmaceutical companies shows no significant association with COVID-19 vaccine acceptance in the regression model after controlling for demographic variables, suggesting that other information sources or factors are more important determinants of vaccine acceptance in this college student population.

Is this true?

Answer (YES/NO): NO